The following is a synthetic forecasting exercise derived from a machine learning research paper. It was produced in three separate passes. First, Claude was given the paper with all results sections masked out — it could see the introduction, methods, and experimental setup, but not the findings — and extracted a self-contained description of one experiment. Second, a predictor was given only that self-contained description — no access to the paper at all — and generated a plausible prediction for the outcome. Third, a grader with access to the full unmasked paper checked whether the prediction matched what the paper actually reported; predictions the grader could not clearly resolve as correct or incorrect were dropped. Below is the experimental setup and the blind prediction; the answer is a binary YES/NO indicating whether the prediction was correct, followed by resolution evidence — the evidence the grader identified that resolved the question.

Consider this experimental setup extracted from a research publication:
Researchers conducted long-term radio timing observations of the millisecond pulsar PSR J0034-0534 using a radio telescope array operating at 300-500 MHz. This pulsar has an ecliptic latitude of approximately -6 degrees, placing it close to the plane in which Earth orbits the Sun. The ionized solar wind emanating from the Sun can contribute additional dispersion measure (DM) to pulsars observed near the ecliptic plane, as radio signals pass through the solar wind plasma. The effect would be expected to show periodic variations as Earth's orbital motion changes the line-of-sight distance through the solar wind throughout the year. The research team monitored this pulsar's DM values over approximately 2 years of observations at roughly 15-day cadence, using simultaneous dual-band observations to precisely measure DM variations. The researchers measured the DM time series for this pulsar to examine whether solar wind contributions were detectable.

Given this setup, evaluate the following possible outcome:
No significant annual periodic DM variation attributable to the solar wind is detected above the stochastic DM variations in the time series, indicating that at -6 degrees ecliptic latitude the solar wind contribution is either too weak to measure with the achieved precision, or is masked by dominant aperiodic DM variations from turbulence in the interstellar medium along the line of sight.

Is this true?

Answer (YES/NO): NO